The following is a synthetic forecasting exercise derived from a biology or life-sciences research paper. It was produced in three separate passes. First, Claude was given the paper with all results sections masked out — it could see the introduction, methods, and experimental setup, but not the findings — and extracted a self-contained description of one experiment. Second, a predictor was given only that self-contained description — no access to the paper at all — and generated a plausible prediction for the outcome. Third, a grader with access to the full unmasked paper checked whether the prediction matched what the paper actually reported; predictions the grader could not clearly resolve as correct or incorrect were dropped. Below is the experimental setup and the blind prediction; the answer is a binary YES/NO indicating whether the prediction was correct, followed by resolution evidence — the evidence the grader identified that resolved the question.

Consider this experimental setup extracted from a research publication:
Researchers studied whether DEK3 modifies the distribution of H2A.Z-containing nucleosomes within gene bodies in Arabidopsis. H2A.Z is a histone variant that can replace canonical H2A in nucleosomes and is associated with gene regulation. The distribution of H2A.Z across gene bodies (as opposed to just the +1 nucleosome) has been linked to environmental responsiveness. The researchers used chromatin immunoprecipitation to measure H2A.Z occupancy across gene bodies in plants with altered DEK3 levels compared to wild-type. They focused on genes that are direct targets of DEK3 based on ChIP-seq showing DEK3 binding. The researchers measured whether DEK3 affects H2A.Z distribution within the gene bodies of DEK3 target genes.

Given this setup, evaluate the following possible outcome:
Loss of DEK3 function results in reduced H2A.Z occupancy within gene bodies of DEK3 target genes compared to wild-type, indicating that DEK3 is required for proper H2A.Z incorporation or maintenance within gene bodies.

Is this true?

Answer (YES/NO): NO